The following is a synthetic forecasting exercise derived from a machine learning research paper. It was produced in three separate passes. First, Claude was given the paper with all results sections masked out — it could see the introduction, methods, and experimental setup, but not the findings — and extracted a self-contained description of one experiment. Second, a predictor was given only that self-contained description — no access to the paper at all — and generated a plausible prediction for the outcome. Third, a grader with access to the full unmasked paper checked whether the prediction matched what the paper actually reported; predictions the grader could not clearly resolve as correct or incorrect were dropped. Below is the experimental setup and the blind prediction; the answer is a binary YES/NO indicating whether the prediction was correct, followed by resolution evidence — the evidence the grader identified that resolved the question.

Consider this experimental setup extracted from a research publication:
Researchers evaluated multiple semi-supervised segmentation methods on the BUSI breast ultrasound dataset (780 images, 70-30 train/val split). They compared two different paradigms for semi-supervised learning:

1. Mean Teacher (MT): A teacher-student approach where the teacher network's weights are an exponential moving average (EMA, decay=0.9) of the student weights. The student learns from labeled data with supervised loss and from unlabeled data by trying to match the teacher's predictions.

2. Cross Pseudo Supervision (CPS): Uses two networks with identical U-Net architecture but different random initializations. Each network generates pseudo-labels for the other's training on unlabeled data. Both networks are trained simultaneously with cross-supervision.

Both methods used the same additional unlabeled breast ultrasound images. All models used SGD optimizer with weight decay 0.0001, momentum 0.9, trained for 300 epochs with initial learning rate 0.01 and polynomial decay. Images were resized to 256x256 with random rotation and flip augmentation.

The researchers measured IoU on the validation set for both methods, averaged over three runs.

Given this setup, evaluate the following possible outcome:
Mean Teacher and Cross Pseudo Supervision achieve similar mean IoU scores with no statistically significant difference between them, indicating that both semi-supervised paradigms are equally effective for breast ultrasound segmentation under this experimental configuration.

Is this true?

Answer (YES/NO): YES